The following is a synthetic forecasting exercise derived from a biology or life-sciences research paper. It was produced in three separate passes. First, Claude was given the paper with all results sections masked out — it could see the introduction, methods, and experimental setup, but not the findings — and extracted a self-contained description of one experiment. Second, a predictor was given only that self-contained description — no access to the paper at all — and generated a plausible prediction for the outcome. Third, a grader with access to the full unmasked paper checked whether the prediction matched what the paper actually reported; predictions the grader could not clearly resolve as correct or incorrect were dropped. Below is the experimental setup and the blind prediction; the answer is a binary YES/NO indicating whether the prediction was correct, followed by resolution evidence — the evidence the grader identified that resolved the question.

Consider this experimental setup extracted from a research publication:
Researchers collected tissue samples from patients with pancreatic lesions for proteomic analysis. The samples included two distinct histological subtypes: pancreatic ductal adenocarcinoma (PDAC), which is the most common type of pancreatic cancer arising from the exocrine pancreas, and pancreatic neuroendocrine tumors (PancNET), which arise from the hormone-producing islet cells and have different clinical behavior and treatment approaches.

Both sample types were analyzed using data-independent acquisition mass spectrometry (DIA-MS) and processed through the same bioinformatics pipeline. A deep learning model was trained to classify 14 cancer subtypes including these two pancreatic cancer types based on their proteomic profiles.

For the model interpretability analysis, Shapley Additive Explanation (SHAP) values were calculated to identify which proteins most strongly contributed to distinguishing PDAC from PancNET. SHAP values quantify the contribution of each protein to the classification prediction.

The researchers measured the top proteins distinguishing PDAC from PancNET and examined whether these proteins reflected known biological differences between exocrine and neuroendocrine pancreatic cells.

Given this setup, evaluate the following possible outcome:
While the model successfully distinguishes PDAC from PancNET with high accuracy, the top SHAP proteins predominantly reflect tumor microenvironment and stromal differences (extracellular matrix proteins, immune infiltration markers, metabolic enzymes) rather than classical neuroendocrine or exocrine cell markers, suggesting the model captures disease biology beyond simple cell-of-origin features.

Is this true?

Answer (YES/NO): NO